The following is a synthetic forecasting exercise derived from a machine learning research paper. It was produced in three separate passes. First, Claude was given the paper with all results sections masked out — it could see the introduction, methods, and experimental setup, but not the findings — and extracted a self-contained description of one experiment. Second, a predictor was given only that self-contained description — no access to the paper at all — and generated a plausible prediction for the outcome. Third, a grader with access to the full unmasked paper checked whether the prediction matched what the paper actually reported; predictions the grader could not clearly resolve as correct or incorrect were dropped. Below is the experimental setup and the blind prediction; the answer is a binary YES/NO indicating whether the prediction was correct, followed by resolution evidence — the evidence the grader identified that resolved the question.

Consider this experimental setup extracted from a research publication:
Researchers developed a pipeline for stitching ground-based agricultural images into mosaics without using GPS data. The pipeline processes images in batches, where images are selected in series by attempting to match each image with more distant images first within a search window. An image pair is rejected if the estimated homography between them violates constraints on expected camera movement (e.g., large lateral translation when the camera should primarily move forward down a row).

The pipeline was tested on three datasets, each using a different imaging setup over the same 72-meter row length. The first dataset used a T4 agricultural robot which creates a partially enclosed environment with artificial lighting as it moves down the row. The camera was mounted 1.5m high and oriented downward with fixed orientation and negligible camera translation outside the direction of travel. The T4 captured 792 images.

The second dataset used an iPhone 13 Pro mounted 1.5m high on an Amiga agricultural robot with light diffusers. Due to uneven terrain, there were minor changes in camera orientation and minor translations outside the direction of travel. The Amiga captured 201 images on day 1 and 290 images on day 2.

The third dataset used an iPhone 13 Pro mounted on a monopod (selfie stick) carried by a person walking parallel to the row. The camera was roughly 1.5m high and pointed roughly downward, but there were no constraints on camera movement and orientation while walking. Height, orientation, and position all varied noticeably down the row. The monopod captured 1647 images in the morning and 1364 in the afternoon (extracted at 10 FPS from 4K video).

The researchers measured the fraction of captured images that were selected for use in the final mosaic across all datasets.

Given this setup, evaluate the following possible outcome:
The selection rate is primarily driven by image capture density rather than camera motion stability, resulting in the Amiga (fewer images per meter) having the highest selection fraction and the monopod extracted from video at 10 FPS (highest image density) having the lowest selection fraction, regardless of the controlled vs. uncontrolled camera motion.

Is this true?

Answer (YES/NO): YES